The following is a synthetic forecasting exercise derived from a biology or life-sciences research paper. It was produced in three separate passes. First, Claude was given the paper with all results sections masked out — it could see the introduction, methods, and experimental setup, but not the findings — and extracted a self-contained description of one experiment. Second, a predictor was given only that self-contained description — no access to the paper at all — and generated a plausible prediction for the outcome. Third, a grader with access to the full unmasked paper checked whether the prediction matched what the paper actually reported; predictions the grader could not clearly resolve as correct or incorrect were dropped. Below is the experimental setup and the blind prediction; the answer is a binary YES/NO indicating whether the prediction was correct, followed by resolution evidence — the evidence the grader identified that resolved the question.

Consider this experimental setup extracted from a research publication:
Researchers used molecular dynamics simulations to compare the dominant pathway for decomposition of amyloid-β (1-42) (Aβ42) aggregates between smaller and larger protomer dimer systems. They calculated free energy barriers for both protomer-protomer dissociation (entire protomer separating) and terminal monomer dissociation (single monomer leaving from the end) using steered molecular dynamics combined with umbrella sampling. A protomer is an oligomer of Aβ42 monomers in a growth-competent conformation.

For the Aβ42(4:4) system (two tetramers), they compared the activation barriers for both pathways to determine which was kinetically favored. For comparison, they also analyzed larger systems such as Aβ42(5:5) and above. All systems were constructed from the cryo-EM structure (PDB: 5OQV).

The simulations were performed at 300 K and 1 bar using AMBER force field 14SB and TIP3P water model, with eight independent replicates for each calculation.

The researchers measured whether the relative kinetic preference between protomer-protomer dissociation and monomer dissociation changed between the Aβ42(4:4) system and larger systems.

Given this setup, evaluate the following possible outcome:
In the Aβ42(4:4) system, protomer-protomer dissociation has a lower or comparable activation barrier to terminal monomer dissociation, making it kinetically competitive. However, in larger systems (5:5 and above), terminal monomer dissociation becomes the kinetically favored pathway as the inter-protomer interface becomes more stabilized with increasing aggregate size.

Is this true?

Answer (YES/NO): NO